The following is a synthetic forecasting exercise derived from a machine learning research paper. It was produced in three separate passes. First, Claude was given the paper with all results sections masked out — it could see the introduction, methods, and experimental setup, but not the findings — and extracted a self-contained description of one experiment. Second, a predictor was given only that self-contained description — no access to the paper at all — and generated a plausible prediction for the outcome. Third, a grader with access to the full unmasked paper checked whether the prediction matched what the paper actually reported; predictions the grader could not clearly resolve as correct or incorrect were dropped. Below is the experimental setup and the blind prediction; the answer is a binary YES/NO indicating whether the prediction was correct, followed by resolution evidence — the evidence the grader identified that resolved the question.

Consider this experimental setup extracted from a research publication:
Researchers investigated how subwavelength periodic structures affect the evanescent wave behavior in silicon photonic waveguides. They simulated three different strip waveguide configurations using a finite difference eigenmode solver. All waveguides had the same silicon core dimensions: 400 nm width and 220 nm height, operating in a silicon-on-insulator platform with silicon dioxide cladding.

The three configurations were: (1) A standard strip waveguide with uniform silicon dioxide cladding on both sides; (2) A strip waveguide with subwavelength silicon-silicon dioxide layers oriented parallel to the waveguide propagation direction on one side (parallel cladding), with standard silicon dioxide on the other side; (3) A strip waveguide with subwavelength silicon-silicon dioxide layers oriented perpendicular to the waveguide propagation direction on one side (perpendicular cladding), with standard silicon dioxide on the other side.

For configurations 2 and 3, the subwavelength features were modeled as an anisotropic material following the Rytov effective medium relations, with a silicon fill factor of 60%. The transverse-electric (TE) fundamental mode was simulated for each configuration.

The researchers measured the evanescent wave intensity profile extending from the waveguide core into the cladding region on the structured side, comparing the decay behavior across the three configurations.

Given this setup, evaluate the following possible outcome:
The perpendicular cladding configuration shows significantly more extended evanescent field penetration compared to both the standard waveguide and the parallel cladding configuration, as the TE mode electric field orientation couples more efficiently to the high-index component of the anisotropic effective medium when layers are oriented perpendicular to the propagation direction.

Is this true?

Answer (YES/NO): YES